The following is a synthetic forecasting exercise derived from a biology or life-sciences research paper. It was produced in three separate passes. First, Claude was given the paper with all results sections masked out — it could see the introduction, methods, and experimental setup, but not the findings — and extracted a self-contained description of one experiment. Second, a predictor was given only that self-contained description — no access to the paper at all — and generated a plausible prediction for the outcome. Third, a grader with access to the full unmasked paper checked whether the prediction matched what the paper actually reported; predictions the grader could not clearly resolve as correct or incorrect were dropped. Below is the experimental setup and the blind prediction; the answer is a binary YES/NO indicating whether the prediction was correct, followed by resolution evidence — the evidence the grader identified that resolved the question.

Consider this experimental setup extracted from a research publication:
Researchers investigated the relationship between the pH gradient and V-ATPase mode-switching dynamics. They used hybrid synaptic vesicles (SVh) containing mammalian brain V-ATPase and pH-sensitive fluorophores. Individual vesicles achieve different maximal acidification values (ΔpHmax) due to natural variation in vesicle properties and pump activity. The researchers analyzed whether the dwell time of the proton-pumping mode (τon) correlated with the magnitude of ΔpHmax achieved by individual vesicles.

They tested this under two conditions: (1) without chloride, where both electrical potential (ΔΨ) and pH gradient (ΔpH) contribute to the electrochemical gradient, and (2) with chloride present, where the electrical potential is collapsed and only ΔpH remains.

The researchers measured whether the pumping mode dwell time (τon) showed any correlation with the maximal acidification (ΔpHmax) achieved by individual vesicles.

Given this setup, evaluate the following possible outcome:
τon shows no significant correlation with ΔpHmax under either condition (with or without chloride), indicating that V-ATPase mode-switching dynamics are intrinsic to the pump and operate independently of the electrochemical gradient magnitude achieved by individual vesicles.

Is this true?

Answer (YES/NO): NO